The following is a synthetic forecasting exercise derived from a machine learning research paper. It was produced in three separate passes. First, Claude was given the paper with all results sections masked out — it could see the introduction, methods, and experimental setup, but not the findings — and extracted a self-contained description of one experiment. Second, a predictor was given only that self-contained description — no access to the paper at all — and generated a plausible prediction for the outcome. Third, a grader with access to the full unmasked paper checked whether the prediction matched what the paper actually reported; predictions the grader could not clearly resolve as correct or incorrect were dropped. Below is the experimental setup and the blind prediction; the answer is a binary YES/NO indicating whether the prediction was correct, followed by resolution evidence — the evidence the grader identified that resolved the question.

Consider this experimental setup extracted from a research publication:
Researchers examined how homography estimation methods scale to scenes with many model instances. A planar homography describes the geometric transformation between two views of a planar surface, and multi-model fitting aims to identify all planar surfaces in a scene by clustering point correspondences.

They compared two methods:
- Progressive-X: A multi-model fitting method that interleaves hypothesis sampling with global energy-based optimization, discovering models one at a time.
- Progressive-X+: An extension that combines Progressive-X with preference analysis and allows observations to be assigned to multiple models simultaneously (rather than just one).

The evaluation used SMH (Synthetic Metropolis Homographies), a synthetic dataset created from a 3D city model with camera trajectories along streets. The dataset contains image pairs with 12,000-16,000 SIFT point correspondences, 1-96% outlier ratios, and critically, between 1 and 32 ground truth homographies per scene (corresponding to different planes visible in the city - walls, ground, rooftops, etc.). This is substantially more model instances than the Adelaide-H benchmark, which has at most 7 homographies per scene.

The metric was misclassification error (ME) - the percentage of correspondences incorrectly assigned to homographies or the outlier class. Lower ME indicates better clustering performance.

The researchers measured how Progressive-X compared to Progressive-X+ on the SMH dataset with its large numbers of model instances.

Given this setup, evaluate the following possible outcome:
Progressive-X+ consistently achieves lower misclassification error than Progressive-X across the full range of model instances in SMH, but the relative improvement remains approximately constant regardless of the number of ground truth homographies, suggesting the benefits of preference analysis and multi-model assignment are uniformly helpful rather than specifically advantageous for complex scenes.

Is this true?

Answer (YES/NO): NO